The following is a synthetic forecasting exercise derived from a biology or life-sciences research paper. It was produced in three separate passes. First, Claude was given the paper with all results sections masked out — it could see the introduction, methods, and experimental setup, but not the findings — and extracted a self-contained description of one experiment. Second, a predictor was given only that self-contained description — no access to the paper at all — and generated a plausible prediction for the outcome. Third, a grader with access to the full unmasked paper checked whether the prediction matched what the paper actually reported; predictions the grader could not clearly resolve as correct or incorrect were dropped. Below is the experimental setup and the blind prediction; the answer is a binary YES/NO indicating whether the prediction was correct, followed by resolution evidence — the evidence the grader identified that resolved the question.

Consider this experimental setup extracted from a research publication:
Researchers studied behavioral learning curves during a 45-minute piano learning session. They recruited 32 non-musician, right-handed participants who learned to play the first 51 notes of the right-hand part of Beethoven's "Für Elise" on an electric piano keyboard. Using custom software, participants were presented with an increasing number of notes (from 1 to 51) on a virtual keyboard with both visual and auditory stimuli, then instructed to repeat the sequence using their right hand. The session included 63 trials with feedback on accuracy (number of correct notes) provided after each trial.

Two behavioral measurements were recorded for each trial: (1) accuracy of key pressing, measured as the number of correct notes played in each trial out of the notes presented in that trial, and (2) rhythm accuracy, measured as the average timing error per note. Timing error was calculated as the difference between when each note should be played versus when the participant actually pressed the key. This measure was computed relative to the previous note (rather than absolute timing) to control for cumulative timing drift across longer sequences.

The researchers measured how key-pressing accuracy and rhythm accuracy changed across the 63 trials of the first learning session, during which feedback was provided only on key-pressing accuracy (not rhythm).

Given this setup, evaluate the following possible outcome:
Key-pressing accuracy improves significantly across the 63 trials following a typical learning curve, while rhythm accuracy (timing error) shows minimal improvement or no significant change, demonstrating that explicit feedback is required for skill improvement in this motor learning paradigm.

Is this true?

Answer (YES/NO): NO